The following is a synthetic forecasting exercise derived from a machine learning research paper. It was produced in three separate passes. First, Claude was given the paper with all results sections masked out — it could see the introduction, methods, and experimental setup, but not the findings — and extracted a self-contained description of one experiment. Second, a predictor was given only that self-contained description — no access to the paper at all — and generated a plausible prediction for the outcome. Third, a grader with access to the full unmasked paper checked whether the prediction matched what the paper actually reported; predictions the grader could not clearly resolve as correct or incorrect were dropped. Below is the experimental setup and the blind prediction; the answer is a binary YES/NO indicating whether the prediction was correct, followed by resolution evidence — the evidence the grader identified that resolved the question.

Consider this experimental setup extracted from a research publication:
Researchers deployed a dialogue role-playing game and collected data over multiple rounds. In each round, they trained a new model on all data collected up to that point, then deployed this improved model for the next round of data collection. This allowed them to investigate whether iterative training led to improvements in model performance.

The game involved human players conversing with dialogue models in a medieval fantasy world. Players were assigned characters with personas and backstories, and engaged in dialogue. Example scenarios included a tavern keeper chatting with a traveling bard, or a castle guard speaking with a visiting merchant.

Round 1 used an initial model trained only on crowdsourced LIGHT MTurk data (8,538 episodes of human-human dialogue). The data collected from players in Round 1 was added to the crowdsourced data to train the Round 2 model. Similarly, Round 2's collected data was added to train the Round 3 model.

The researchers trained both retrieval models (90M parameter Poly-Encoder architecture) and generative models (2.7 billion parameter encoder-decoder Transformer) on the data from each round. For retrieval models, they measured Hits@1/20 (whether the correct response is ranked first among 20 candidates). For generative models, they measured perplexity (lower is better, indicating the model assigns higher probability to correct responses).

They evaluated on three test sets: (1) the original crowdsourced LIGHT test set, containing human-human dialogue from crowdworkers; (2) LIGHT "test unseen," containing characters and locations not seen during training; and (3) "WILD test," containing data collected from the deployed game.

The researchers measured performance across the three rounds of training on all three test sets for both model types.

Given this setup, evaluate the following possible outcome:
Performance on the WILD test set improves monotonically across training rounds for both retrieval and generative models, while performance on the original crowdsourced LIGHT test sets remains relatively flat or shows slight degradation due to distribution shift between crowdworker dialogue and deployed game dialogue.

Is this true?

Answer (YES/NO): NO